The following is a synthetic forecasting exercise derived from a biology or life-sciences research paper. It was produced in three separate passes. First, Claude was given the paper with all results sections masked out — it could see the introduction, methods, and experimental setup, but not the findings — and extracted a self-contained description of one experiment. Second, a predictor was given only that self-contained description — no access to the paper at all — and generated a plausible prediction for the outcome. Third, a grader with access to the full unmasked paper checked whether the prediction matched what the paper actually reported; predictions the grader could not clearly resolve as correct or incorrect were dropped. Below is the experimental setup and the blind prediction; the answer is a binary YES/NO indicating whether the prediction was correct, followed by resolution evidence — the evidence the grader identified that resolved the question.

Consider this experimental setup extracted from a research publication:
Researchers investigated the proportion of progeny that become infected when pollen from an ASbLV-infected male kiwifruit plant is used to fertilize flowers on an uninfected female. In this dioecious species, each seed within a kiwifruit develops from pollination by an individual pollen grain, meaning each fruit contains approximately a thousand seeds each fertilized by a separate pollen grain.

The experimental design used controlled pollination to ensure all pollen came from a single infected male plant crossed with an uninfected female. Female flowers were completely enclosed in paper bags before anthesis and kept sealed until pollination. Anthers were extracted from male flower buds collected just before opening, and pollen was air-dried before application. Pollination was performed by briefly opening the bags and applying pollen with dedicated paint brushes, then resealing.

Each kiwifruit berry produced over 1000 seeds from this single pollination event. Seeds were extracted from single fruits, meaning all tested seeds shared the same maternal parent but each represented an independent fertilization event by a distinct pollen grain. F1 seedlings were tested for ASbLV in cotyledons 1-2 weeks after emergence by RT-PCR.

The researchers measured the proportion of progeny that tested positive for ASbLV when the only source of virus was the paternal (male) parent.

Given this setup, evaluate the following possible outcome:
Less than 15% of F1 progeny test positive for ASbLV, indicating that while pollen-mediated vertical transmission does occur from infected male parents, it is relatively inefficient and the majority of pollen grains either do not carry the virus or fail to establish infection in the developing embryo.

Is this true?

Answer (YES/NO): NO